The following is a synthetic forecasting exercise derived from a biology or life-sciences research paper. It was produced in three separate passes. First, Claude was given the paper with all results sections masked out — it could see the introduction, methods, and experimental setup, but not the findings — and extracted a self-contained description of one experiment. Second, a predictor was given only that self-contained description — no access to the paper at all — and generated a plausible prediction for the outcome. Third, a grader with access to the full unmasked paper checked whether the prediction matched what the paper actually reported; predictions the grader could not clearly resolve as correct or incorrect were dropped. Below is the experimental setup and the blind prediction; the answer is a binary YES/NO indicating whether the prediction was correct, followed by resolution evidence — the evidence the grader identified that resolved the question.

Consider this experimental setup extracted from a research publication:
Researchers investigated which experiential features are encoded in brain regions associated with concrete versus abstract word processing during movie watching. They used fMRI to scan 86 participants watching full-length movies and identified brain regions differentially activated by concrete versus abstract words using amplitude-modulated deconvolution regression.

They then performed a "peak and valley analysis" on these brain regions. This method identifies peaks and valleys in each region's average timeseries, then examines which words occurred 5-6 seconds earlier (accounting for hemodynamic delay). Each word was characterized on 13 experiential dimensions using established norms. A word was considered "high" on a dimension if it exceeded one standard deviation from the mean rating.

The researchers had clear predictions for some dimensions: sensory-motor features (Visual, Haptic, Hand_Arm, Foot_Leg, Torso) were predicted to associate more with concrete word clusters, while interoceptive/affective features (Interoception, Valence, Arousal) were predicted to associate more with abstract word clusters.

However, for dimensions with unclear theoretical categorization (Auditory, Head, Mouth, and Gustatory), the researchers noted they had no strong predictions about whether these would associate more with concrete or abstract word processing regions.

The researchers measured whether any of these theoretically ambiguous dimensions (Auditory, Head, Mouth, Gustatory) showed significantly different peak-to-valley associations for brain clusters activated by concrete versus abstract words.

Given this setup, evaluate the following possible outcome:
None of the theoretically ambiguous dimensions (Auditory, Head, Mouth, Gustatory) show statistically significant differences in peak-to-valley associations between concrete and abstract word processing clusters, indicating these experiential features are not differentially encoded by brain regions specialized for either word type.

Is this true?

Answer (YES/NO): NO